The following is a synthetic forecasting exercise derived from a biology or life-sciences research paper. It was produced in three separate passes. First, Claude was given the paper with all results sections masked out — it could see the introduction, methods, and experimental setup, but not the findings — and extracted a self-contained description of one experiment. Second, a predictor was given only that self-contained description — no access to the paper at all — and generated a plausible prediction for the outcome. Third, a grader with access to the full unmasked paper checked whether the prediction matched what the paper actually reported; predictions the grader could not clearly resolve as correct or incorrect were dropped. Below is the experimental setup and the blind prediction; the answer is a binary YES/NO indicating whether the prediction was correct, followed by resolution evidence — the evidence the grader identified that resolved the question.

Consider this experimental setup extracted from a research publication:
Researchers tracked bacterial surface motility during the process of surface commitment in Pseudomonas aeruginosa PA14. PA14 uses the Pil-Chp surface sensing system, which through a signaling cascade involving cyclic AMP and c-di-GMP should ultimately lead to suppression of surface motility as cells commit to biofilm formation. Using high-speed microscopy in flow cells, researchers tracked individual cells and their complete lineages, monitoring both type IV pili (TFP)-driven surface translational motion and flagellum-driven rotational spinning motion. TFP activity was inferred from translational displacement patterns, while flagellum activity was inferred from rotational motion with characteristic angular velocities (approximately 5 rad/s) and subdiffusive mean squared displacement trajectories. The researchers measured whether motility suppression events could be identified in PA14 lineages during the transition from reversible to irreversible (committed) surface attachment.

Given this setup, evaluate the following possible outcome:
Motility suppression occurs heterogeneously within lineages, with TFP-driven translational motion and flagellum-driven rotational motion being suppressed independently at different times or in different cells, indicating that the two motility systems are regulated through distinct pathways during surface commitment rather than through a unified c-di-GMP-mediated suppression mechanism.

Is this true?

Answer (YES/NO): NO